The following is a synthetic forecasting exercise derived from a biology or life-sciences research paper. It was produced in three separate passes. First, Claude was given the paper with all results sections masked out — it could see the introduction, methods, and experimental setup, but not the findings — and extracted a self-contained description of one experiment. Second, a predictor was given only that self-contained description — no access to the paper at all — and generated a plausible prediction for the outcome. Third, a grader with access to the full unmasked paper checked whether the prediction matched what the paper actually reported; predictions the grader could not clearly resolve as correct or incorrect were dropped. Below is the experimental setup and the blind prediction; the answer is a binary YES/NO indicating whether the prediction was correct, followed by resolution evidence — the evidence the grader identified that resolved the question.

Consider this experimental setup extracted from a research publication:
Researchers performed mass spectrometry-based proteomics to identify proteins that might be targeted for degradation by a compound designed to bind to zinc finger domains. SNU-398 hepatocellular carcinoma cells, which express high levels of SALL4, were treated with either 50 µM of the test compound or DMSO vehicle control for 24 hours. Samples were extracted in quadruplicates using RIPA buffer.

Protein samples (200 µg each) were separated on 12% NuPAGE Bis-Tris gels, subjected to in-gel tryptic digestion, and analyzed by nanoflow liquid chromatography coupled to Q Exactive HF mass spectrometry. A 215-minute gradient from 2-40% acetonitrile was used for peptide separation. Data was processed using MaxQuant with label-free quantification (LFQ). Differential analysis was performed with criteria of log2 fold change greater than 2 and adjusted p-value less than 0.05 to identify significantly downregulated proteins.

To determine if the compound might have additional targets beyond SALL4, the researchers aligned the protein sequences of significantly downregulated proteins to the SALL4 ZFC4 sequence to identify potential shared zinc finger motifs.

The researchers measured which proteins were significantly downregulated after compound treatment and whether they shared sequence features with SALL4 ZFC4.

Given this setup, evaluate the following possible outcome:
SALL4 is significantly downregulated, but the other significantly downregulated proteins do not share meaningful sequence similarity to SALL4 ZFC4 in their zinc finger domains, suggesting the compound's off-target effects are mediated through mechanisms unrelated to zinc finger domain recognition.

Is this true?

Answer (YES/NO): NO